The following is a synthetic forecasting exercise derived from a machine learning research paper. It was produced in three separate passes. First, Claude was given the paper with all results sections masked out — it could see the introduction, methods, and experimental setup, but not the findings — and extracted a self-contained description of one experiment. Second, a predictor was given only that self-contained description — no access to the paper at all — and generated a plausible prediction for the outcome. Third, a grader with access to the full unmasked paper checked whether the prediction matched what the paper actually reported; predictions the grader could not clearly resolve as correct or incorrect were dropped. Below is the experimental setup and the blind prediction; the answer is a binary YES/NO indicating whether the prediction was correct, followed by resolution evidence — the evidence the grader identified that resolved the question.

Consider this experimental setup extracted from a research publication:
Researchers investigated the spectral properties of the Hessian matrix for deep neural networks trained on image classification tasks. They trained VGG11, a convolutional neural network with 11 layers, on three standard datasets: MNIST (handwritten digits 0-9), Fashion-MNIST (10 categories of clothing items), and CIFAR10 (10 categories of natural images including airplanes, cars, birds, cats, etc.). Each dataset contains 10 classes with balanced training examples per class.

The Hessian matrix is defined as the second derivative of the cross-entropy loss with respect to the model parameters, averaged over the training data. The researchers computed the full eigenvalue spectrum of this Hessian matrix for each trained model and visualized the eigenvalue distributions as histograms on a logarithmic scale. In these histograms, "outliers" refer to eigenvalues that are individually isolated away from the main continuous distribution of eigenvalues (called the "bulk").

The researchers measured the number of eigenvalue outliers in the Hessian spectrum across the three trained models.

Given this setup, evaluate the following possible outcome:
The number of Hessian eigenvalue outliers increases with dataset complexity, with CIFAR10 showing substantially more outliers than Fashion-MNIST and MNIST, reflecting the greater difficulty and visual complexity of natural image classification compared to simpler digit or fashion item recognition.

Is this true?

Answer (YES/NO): NO